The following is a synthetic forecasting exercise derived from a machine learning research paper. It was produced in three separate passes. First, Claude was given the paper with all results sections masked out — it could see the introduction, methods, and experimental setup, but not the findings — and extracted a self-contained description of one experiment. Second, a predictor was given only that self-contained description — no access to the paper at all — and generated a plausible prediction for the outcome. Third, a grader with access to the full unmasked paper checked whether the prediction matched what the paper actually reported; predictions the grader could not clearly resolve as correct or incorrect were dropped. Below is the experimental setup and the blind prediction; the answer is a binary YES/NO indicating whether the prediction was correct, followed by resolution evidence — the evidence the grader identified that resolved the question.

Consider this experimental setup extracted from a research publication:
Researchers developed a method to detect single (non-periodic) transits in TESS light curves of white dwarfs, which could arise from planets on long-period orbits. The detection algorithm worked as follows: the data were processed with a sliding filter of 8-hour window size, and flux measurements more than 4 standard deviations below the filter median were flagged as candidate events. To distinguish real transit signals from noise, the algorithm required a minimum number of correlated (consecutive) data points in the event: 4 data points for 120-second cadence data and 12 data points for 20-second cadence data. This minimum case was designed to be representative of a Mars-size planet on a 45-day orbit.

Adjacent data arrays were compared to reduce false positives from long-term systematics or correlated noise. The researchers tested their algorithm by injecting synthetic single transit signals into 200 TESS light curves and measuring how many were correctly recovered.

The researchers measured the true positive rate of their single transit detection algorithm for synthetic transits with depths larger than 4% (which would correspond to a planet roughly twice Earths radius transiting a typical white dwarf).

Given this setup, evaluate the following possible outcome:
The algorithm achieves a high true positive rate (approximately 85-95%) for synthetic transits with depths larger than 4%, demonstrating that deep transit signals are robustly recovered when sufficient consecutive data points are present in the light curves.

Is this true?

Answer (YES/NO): YES